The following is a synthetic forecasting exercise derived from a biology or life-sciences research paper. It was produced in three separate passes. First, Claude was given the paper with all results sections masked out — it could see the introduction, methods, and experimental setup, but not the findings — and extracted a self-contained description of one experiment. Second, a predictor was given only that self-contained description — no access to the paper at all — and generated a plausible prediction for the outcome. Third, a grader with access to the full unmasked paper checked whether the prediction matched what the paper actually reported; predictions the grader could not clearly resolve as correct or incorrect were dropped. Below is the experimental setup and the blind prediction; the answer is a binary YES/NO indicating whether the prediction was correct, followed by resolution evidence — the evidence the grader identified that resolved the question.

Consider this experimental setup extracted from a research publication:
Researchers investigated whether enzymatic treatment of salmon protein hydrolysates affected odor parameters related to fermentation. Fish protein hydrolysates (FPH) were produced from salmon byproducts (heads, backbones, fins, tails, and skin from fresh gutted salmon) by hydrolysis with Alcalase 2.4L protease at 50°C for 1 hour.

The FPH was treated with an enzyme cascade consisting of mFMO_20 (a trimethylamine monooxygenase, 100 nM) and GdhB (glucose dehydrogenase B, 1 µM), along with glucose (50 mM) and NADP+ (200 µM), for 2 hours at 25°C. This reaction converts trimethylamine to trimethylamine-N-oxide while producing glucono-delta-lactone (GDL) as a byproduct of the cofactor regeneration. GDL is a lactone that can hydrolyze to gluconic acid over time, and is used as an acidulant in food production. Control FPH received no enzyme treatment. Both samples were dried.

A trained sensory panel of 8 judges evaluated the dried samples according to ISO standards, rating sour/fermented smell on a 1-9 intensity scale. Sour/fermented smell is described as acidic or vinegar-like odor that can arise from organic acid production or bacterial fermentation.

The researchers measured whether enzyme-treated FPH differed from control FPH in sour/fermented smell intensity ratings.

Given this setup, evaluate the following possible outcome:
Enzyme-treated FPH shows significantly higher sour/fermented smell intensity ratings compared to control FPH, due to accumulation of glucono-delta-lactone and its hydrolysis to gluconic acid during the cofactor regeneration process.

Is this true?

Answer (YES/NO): NO